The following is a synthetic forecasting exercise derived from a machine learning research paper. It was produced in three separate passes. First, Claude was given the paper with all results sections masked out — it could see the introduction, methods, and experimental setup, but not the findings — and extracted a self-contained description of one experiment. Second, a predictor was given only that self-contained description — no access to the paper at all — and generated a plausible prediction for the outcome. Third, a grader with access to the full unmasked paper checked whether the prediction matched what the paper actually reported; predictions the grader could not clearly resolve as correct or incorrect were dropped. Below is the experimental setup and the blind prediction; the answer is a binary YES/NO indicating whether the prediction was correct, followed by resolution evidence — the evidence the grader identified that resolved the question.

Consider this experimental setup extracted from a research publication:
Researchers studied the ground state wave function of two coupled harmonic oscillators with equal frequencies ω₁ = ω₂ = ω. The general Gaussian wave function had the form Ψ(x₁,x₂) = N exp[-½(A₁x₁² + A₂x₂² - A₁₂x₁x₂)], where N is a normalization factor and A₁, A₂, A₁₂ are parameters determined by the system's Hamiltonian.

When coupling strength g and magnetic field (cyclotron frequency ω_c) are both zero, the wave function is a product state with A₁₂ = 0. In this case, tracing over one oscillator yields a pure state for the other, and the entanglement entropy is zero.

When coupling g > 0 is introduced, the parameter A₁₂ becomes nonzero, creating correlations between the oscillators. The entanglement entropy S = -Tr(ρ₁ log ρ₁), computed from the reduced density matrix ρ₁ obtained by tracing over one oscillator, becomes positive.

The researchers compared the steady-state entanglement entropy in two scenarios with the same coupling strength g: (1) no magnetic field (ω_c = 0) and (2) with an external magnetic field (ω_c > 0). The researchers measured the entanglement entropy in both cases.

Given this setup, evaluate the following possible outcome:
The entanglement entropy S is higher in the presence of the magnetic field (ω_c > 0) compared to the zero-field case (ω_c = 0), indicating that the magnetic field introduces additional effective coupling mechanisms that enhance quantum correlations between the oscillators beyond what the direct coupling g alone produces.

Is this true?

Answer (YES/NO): NO